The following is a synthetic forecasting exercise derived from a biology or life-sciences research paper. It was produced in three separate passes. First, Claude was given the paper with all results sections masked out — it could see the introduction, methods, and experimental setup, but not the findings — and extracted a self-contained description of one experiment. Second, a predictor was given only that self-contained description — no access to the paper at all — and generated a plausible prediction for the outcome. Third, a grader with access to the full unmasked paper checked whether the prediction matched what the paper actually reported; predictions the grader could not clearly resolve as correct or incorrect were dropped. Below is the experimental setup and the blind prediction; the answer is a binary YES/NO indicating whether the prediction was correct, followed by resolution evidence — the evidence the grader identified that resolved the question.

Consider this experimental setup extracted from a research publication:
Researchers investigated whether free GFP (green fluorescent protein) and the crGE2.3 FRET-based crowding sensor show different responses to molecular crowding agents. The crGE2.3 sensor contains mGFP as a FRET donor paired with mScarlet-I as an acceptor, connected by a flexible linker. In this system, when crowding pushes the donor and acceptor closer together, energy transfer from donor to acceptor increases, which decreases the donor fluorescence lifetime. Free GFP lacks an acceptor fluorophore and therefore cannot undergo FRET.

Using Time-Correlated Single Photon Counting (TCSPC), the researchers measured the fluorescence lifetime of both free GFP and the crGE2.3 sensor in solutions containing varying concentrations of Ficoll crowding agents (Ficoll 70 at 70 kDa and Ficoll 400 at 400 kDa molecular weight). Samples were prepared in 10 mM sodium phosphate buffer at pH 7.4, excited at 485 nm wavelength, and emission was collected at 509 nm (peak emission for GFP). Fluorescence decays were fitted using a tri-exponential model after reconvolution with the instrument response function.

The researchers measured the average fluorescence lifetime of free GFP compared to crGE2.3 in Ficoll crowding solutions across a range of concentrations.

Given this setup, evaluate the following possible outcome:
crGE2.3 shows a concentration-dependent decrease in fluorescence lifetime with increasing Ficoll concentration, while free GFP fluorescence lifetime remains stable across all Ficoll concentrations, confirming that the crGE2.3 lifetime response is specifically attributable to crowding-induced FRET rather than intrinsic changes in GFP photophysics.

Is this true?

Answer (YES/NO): NO